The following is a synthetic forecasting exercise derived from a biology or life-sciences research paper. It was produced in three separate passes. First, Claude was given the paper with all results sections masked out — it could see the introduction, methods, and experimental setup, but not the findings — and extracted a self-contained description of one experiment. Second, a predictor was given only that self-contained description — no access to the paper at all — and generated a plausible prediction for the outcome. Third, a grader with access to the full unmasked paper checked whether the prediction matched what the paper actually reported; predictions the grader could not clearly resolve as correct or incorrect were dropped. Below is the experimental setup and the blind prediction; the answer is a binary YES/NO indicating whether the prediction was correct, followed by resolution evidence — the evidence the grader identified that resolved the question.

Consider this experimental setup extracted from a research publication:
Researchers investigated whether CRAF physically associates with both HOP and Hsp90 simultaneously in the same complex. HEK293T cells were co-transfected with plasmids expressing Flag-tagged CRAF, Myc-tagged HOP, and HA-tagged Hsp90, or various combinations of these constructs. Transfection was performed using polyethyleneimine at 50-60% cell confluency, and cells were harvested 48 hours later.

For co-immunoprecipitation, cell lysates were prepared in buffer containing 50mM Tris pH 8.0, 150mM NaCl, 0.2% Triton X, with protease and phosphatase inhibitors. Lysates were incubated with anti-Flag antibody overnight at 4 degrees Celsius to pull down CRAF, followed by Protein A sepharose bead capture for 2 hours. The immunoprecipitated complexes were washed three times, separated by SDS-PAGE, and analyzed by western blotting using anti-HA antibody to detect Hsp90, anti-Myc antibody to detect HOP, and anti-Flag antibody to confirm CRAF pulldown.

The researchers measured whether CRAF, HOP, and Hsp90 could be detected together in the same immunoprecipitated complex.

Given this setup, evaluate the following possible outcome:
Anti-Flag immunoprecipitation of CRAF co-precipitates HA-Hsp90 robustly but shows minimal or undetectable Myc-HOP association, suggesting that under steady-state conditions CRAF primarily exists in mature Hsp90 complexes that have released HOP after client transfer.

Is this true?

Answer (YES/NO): NO